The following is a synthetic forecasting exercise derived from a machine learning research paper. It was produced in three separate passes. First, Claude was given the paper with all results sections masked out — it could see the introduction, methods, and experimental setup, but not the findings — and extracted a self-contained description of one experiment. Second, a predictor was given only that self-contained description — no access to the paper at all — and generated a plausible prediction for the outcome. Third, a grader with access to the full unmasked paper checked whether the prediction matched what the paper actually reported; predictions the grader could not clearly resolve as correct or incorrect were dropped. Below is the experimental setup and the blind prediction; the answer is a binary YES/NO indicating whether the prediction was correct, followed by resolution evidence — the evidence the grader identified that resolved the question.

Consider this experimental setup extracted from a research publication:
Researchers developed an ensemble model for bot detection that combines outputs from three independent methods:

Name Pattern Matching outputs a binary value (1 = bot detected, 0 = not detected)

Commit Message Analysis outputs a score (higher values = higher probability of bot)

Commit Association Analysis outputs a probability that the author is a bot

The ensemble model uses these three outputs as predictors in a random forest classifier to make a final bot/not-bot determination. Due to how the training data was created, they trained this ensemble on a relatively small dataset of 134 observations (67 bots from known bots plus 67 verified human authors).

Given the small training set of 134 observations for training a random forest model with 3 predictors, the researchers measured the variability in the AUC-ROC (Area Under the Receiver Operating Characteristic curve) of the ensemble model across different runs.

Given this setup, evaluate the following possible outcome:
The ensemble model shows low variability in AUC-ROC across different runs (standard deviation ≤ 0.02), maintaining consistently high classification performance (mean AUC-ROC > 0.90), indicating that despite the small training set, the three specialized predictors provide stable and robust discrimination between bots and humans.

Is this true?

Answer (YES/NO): NO